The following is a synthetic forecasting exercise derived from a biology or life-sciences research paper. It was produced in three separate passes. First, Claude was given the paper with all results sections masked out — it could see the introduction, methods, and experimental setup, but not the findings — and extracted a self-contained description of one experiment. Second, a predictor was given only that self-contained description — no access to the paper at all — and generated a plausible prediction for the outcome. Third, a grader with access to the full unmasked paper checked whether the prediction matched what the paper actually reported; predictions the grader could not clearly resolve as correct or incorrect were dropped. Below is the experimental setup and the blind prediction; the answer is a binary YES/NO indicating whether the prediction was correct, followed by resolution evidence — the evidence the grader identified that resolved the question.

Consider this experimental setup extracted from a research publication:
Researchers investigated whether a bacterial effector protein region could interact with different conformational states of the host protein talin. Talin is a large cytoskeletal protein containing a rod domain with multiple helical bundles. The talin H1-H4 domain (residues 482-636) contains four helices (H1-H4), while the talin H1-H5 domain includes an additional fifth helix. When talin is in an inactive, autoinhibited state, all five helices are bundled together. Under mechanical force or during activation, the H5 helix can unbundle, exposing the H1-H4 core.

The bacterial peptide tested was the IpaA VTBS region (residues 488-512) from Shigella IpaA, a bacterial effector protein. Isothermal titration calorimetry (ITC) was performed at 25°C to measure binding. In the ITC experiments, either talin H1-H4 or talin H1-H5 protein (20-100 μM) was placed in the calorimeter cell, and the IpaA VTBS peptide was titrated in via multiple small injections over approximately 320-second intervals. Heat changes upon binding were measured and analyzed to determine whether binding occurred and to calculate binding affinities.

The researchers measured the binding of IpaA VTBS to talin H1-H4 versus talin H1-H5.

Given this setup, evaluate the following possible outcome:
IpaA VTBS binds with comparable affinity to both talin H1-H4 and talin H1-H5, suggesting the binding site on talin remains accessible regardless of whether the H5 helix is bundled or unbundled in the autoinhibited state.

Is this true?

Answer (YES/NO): NO